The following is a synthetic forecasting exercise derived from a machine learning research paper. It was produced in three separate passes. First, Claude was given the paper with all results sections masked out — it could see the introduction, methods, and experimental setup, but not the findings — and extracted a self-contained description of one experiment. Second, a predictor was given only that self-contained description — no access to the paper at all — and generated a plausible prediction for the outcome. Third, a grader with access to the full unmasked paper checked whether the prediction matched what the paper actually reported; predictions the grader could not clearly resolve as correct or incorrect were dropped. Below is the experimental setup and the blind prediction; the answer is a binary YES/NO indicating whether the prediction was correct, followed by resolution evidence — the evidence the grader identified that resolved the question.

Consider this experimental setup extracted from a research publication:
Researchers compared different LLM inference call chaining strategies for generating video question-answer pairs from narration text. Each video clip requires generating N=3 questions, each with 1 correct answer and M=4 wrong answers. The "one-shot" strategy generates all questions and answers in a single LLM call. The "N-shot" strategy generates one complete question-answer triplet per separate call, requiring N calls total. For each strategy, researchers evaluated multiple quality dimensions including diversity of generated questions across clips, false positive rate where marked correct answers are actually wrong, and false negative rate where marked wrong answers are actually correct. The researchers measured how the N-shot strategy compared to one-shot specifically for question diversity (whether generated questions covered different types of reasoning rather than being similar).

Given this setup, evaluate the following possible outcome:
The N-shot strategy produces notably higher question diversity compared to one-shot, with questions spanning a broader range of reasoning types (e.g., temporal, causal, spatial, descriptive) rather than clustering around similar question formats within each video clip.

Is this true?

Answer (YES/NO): NO